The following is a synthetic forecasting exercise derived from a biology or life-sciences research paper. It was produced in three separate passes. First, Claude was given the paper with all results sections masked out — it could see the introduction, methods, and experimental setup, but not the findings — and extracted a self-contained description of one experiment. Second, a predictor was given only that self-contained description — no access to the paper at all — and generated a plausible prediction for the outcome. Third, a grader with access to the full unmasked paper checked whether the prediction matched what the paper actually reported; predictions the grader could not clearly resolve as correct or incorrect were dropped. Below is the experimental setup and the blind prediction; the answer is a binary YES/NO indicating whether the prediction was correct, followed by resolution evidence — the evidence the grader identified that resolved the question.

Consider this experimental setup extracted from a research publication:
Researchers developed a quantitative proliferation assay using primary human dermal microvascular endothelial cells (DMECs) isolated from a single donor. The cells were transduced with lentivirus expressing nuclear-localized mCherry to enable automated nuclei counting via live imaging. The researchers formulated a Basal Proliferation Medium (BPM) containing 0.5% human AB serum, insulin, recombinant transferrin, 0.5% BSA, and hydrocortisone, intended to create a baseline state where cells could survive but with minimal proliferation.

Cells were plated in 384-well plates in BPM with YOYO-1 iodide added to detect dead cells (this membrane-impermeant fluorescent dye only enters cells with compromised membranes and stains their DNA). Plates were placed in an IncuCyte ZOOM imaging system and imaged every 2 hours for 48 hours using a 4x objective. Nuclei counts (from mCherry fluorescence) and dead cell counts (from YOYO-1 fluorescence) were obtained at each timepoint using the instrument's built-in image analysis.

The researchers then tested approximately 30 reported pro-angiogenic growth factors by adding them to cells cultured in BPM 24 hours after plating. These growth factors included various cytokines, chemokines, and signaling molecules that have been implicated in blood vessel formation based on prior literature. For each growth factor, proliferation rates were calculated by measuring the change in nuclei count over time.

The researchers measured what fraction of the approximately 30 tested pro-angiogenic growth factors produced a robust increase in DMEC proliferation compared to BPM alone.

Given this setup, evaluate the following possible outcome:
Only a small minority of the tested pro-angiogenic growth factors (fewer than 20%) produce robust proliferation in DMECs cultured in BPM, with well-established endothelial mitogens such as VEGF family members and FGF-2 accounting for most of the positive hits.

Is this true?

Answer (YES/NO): YES